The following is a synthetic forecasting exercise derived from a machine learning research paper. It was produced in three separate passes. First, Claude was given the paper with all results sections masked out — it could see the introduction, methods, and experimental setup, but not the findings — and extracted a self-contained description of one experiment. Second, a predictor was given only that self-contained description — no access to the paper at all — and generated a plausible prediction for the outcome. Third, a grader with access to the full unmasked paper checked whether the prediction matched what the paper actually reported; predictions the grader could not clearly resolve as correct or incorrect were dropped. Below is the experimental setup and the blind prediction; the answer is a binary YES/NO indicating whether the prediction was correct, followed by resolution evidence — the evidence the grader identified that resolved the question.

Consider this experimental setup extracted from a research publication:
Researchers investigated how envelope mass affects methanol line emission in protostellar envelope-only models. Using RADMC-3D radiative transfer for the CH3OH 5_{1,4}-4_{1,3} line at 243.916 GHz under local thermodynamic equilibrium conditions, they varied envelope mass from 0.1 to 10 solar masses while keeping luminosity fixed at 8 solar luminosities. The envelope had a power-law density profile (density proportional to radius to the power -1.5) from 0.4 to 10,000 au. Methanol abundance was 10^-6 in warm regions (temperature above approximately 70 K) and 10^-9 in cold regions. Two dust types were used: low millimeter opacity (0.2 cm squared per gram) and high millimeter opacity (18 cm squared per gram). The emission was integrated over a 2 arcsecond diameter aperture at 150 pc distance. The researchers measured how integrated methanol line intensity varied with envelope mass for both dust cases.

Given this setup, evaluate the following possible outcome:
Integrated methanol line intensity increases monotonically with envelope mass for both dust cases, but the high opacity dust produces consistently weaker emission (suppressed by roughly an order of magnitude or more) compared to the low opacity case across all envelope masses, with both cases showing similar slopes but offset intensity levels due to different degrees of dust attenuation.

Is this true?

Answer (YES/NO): NO